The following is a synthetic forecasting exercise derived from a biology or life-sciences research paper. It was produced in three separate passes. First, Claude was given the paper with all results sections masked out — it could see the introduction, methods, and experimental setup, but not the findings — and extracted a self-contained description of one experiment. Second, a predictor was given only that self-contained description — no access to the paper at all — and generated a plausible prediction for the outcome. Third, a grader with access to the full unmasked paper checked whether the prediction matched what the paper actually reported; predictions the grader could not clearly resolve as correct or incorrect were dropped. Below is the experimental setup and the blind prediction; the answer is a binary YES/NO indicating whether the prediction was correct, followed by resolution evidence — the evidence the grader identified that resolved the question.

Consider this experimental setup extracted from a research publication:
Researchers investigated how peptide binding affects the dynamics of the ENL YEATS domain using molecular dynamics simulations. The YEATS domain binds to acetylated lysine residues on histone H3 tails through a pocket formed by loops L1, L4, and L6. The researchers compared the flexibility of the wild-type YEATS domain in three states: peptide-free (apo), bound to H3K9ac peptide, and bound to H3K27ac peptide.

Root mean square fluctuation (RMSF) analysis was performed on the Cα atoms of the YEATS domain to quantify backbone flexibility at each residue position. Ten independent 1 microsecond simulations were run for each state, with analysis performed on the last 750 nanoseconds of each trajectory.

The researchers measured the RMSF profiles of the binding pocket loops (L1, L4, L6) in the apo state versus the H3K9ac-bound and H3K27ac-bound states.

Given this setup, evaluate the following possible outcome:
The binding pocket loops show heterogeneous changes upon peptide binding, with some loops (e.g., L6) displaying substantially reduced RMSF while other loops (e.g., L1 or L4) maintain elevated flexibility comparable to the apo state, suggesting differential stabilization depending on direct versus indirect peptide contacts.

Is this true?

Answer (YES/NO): NO